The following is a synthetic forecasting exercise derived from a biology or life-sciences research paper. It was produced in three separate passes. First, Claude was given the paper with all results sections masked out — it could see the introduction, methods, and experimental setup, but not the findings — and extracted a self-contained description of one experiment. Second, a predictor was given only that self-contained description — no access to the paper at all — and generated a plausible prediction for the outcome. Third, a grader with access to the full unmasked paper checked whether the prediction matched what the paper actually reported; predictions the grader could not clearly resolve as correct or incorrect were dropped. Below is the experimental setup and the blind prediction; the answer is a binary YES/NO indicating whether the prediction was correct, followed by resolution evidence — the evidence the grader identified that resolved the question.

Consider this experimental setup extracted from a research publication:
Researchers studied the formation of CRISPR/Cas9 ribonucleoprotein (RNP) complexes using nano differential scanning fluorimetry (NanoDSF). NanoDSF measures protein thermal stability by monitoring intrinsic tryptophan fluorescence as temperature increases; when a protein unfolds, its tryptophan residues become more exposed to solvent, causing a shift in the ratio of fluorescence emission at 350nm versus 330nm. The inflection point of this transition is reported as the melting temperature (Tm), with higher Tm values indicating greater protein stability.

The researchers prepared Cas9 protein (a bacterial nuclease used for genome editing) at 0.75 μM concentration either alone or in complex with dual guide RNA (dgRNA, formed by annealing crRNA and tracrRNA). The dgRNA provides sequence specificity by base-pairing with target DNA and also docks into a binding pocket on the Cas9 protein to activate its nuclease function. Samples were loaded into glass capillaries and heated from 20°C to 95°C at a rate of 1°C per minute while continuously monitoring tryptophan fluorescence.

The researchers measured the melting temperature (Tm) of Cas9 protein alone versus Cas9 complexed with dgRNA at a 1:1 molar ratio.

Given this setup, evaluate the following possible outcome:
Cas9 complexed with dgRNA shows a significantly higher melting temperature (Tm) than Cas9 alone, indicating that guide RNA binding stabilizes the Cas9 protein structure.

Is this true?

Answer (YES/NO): YES